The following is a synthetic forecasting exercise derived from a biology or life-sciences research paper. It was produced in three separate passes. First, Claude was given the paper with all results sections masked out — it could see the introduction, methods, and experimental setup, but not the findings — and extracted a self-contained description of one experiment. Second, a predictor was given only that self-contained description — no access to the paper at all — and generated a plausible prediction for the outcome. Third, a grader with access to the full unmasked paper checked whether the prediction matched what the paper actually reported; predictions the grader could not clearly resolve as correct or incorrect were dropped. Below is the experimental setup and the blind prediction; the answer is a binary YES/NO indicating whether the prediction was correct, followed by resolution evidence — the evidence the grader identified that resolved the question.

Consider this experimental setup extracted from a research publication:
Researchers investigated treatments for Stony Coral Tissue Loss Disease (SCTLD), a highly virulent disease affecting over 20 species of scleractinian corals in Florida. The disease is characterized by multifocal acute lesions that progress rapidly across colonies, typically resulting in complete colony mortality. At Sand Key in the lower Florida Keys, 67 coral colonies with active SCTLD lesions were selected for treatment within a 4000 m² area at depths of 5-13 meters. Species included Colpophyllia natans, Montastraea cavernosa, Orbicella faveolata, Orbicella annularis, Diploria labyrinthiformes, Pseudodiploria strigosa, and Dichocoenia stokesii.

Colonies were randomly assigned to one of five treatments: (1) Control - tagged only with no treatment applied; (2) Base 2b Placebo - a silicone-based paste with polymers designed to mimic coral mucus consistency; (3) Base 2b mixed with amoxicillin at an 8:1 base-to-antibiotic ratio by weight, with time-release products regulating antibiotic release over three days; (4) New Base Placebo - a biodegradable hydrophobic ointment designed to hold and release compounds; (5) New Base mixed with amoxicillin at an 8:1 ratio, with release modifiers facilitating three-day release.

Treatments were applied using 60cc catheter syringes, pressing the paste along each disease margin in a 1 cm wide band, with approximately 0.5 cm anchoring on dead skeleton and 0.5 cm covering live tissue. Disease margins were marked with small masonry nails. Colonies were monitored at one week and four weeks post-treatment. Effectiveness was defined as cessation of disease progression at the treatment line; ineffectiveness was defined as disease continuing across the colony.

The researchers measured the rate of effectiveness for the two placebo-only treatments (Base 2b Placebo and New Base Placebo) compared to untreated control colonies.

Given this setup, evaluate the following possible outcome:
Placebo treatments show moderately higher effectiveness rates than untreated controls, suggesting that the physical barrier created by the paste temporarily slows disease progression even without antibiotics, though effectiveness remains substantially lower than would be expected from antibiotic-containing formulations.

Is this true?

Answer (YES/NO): NO